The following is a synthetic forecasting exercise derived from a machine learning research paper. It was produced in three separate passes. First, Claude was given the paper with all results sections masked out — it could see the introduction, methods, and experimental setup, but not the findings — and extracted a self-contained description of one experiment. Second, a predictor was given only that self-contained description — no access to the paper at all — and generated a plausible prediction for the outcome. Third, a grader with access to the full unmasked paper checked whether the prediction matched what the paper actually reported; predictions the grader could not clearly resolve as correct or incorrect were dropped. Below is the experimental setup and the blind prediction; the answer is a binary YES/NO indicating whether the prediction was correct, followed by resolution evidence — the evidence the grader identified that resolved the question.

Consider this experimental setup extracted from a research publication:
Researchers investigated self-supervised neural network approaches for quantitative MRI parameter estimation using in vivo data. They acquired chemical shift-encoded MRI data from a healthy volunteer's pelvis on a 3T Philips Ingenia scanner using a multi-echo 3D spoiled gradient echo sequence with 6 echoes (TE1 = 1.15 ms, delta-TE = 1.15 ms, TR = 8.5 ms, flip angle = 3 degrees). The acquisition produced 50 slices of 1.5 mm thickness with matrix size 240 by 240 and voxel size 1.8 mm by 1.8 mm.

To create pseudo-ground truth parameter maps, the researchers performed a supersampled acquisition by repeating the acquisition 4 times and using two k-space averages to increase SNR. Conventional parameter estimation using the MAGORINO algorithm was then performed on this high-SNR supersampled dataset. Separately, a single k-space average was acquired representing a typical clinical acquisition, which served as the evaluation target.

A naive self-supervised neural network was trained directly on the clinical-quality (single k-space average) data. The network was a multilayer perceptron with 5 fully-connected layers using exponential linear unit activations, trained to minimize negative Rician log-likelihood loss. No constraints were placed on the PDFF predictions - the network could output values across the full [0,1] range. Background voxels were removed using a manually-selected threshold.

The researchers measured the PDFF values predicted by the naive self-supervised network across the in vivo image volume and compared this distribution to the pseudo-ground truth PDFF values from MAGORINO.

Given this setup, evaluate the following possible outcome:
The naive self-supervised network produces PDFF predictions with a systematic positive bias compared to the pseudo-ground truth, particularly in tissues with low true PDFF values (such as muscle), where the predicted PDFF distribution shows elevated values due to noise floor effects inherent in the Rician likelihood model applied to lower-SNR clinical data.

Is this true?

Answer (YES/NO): NO